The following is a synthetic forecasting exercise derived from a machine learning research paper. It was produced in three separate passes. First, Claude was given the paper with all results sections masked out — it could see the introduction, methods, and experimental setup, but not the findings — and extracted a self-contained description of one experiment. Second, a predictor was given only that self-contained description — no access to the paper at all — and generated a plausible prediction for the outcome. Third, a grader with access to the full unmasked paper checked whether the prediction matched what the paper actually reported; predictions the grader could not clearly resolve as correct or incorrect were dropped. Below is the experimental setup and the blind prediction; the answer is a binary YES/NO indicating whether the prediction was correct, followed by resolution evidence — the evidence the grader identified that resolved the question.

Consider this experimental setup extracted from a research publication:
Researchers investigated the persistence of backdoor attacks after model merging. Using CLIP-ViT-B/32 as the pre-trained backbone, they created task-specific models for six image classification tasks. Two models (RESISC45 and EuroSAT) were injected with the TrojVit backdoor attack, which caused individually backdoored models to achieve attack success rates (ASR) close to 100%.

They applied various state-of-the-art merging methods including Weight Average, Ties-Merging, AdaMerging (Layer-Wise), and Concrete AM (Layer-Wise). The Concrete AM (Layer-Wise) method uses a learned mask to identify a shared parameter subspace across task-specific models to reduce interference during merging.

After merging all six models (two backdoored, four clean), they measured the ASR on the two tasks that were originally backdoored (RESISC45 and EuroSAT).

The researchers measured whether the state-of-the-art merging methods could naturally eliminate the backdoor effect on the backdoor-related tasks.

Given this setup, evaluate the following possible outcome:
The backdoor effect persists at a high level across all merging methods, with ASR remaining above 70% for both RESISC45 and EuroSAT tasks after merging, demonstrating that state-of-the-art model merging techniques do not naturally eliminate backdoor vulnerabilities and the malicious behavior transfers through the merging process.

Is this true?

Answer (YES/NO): NO